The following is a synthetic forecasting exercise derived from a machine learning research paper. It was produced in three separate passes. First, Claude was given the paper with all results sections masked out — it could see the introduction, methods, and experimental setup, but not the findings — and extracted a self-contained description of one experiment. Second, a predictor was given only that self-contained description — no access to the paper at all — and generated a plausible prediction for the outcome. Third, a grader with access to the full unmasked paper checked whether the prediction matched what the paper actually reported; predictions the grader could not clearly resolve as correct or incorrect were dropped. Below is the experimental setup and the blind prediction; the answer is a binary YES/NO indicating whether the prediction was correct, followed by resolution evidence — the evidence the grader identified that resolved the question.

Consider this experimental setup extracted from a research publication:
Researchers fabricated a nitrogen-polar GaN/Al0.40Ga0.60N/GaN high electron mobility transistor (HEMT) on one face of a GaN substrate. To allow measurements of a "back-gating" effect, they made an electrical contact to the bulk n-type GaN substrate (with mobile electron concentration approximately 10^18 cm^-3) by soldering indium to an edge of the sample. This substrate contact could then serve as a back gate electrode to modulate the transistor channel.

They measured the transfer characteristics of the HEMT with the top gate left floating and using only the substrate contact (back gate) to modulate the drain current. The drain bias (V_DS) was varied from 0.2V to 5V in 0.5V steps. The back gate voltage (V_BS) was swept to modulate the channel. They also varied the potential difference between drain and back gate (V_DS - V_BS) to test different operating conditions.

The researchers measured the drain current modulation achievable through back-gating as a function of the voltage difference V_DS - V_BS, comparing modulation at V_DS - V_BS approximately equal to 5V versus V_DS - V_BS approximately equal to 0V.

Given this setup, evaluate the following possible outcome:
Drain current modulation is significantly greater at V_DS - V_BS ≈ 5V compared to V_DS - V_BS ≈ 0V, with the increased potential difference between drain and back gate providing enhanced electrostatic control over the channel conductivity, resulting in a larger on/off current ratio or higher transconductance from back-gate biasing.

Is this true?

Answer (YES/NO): NO